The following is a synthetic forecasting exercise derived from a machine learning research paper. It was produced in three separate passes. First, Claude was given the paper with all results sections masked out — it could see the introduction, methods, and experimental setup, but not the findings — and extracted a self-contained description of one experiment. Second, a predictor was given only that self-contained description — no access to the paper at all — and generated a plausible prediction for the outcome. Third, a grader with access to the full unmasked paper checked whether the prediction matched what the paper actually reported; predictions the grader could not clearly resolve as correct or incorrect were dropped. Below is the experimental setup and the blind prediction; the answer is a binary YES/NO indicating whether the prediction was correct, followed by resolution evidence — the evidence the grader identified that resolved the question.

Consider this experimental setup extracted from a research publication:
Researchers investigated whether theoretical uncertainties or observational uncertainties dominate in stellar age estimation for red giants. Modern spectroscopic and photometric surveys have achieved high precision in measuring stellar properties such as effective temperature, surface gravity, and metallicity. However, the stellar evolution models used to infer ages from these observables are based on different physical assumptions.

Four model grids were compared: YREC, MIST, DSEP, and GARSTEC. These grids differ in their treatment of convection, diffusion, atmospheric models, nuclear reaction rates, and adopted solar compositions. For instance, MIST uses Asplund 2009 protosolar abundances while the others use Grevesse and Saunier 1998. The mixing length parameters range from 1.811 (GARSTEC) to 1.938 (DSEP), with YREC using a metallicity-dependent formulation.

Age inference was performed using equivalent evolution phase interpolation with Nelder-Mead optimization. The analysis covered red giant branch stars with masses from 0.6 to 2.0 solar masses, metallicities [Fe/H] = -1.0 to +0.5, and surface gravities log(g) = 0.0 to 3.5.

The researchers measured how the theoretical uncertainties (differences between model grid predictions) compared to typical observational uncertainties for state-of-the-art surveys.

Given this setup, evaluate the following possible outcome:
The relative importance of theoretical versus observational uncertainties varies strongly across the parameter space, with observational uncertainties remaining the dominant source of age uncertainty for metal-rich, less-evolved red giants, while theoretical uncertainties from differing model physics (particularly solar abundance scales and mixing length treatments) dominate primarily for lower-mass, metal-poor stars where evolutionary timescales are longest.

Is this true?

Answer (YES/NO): NO